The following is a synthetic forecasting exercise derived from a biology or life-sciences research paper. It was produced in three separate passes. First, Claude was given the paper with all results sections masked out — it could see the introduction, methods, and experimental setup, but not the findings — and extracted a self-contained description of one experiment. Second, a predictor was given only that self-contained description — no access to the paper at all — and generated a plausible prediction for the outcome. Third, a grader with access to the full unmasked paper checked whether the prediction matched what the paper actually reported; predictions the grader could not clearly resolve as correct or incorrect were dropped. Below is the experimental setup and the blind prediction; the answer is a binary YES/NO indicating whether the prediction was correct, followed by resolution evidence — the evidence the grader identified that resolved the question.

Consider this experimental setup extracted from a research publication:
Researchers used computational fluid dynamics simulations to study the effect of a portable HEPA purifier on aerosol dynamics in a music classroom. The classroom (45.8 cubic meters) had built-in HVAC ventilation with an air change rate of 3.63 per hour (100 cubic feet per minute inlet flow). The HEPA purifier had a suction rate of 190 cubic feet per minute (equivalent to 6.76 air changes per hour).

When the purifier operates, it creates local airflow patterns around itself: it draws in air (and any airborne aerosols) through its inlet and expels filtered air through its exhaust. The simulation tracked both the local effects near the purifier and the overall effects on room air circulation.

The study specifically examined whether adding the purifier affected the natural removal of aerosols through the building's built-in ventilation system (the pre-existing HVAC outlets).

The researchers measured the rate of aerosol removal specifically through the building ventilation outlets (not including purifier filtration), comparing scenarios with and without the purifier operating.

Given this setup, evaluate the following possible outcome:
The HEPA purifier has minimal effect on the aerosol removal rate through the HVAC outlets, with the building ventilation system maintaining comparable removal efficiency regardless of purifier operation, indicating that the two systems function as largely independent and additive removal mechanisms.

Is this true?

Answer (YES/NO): NO